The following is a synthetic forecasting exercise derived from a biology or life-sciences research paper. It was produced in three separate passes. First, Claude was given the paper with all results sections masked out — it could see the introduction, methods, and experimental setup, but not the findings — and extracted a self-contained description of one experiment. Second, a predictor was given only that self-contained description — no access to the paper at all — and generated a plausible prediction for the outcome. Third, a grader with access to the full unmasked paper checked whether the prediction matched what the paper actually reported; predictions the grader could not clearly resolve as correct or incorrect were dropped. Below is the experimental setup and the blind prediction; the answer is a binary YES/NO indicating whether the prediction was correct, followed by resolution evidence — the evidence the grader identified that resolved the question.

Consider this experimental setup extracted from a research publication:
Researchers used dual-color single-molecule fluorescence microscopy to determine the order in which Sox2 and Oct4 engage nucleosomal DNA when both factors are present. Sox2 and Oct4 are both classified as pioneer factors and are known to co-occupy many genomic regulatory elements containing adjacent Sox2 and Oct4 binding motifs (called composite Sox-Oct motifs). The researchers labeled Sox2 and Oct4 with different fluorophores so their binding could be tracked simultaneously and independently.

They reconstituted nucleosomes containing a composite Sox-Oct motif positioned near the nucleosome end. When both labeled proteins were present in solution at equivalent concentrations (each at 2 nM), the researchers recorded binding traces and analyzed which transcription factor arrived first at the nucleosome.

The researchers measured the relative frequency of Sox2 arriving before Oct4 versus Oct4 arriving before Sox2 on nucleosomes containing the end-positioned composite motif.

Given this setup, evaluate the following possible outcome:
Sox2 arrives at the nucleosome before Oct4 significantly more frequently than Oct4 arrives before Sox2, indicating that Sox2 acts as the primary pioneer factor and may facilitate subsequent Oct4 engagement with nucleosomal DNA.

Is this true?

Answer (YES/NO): NO